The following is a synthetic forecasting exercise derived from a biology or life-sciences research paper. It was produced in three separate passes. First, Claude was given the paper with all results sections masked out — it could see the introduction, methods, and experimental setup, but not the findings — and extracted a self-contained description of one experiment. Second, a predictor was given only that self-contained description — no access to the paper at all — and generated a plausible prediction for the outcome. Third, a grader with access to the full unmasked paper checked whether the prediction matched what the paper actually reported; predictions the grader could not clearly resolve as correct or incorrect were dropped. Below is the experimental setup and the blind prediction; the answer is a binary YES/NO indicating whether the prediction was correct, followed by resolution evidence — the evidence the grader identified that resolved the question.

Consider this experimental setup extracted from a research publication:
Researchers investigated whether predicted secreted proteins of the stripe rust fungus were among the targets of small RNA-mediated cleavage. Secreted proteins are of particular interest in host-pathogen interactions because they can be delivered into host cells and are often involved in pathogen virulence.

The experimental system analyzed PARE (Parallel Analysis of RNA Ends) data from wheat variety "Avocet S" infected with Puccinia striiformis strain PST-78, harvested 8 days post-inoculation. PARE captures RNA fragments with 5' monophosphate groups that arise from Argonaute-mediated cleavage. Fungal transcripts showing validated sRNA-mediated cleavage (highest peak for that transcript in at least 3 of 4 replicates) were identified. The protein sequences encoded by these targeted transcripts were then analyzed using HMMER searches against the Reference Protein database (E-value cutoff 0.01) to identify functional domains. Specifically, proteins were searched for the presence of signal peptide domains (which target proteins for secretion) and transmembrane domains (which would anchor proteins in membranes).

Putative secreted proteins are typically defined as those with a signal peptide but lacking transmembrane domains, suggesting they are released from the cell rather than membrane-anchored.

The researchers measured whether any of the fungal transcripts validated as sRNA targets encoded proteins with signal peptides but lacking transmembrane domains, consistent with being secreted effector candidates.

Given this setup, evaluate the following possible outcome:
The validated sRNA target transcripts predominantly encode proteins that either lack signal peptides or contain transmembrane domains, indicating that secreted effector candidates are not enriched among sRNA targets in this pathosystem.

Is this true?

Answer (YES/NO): NO